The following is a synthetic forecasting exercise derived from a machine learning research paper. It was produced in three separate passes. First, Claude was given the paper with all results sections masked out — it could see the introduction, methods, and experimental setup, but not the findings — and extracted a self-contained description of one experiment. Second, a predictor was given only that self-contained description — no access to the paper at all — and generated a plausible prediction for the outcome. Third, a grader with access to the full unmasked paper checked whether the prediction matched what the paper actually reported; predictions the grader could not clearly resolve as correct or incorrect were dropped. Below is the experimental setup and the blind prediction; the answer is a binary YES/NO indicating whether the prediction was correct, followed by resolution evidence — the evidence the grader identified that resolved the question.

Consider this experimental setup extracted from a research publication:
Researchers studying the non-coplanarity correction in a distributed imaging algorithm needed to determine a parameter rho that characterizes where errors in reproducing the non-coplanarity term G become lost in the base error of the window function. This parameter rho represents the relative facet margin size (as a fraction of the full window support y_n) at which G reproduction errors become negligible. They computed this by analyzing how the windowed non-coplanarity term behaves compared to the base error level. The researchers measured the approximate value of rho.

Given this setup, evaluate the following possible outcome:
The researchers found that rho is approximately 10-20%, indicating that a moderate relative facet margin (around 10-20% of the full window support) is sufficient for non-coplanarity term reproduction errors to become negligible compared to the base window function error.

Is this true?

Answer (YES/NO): YES